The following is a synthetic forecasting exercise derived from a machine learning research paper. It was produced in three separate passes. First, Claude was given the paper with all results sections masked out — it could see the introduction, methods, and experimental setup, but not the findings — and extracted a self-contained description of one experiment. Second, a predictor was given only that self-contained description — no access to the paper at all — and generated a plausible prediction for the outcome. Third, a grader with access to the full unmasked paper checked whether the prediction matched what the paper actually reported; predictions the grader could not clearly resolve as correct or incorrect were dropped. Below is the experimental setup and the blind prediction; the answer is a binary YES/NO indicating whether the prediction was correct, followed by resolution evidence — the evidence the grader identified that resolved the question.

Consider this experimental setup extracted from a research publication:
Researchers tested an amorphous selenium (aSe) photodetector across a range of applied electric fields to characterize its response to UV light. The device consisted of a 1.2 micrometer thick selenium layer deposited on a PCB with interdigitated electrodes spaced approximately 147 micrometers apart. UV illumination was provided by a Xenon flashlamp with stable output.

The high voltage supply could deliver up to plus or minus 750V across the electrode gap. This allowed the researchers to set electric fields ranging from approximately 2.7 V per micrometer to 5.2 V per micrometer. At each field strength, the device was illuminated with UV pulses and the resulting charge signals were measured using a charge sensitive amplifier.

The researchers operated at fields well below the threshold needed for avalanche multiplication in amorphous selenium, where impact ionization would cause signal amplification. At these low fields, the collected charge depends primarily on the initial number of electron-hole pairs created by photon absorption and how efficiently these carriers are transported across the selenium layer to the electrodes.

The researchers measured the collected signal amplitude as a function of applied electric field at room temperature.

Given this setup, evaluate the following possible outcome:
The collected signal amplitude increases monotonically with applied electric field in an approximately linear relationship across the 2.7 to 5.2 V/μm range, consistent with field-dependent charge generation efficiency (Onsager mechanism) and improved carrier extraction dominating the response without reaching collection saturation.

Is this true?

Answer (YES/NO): NO